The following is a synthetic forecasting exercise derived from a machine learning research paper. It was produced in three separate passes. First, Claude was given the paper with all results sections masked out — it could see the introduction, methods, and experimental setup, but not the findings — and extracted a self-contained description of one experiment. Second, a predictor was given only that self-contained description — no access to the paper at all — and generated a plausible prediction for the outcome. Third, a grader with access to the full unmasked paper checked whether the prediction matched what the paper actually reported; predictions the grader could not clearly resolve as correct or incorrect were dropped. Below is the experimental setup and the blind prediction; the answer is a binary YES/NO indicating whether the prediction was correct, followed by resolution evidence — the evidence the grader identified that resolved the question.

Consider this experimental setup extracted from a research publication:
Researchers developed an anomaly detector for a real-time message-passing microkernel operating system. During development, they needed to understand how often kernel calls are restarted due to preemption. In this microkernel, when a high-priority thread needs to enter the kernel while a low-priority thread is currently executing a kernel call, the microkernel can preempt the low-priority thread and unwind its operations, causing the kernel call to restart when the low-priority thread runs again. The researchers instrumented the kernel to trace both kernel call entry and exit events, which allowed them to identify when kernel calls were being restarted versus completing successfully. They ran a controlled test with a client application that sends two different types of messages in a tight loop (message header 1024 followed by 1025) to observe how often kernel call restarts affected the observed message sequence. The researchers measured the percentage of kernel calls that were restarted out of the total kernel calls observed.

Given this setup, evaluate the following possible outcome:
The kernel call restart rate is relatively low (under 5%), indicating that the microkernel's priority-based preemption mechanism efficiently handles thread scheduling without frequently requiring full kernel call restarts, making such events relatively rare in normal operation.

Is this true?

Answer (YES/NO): YES